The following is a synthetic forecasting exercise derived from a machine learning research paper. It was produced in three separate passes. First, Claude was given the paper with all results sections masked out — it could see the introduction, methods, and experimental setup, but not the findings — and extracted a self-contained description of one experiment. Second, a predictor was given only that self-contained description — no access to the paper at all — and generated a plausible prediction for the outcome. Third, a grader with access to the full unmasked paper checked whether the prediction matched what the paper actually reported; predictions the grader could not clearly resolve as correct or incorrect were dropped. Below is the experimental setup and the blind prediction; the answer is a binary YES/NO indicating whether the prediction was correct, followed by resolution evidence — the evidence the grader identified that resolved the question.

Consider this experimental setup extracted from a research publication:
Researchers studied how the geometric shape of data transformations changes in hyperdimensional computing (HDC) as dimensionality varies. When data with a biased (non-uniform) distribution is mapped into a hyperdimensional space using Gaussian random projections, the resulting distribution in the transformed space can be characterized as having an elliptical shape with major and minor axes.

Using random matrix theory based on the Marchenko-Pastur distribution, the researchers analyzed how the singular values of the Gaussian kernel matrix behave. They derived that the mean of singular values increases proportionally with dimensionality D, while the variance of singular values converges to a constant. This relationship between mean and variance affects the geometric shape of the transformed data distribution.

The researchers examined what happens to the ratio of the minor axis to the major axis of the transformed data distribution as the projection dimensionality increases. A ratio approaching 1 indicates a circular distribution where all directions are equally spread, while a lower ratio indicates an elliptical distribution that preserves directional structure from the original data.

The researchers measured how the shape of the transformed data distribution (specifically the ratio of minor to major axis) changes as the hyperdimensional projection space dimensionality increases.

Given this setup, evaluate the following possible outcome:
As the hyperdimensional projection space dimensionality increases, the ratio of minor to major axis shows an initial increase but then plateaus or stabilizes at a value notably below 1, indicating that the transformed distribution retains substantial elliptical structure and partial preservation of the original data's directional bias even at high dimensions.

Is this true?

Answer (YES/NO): NO